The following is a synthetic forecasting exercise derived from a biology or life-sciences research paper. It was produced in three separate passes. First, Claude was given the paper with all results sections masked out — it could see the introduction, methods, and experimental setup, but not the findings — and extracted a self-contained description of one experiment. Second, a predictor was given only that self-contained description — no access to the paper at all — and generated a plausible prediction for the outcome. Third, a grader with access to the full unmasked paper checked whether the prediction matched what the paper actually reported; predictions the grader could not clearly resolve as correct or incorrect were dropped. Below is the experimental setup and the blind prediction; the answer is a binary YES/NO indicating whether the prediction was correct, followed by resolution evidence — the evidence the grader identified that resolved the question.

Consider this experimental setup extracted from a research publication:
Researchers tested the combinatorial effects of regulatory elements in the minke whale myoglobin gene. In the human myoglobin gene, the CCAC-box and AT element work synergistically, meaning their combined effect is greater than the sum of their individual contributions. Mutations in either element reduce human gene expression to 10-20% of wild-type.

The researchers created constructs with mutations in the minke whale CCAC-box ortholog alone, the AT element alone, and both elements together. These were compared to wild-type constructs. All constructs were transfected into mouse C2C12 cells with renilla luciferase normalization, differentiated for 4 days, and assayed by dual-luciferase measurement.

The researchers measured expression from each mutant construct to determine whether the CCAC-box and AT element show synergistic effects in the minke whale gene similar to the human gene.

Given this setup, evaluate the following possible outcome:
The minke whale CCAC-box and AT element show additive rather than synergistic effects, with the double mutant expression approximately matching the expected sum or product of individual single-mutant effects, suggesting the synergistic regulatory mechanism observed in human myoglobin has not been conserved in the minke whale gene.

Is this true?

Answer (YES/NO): NO